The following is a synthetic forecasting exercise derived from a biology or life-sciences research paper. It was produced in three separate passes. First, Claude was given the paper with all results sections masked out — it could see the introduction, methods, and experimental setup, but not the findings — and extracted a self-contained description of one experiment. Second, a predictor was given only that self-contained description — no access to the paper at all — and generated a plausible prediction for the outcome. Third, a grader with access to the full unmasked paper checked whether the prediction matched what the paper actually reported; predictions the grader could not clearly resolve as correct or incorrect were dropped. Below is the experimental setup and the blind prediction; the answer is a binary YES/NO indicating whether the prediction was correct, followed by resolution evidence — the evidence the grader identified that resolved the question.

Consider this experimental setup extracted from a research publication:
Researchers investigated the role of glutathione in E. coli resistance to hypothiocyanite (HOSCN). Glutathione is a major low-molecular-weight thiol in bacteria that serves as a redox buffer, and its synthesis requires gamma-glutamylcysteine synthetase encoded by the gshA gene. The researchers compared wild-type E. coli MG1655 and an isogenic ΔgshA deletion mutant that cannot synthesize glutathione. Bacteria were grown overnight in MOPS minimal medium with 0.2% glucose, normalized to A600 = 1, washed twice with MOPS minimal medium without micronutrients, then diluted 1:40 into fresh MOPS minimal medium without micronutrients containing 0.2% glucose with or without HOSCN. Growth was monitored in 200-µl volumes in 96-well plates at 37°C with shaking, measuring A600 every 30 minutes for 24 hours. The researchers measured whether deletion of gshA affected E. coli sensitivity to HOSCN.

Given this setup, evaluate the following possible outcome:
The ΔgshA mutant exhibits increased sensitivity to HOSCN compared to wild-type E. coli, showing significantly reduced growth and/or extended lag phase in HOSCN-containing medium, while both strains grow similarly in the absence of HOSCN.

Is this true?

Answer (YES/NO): YES